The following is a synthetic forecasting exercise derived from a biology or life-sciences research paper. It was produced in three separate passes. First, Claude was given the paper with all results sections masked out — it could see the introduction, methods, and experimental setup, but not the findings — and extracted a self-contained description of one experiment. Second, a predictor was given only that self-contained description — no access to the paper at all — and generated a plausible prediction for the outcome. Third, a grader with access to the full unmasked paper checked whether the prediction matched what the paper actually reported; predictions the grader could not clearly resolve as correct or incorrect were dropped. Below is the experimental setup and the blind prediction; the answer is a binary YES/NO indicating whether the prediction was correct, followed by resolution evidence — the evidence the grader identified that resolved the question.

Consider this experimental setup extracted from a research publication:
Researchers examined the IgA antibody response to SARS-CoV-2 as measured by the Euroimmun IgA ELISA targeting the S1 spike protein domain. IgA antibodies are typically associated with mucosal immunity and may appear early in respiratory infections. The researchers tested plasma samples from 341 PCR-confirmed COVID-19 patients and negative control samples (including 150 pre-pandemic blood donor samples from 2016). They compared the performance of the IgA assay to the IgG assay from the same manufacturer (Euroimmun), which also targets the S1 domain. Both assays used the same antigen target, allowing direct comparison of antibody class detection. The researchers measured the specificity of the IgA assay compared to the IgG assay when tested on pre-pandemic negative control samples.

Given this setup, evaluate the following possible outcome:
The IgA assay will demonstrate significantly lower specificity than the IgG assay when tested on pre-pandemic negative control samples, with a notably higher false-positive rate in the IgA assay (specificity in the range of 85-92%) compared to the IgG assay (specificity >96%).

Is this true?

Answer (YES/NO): NO